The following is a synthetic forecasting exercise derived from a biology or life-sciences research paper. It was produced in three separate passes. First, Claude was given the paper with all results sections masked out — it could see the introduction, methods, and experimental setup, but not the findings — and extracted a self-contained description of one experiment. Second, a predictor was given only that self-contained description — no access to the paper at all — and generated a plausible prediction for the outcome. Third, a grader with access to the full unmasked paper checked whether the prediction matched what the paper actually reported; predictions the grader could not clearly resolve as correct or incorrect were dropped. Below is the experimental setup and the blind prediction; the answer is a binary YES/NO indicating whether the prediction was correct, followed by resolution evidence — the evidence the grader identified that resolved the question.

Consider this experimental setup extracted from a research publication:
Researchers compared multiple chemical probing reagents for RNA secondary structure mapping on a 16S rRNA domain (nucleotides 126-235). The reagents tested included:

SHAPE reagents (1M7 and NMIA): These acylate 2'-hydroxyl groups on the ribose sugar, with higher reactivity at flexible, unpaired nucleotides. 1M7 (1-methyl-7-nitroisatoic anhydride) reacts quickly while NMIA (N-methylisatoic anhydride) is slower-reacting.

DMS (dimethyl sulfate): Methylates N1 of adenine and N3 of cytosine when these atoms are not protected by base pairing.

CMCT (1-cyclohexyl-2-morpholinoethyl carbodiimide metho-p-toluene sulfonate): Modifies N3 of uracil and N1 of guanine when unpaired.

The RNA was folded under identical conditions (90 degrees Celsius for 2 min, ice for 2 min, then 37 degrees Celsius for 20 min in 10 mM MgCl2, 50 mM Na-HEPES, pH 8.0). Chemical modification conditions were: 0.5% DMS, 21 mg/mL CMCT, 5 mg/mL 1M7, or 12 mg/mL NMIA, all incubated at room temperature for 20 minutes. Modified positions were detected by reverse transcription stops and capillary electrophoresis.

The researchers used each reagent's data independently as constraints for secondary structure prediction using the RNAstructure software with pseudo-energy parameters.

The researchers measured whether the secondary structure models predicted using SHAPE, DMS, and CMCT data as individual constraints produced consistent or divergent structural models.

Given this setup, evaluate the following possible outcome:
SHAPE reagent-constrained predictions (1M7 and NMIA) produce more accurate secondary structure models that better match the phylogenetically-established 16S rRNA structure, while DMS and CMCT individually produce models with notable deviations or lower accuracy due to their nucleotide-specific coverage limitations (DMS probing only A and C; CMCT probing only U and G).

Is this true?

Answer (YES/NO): NO